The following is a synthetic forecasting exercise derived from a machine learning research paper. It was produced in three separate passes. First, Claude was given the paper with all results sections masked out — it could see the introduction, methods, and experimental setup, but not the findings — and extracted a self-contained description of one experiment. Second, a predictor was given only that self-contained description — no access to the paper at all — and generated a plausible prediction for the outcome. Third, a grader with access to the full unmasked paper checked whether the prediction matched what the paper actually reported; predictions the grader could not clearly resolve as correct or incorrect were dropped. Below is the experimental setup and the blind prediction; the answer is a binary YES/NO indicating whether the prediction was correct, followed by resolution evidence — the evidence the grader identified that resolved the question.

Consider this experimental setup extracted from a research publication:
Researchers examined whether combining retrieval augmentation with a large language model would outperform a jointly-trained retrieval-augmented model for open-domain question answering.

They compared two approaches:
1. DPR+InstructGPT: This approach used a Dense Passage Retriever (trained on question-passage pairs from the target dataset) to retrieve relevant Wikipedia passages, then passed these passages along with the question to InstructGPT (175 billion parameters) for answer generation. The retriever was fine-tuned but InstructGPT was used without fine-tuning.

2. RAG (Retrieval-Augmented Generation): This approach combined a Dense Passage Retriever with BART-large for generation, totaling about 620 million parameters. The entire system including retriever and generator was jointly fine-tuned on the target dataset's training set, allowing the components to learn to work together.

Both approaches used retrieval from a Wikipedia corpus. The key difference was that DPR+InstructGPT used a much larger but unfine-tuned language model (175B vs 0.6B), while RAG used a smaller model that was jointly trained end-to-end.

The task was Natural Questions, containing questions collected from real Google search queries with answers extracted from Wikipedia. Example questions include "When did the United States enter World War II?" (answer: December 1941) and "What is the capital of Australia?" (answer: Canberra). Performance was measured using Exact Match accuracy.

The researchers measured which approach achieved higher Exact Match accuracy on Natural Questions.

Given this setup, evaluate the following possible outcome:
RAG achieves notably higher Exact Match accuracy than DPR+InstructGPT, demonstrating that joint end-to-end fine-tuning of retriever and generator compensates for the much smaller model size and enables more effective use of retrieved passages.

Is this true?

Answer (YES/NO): YES